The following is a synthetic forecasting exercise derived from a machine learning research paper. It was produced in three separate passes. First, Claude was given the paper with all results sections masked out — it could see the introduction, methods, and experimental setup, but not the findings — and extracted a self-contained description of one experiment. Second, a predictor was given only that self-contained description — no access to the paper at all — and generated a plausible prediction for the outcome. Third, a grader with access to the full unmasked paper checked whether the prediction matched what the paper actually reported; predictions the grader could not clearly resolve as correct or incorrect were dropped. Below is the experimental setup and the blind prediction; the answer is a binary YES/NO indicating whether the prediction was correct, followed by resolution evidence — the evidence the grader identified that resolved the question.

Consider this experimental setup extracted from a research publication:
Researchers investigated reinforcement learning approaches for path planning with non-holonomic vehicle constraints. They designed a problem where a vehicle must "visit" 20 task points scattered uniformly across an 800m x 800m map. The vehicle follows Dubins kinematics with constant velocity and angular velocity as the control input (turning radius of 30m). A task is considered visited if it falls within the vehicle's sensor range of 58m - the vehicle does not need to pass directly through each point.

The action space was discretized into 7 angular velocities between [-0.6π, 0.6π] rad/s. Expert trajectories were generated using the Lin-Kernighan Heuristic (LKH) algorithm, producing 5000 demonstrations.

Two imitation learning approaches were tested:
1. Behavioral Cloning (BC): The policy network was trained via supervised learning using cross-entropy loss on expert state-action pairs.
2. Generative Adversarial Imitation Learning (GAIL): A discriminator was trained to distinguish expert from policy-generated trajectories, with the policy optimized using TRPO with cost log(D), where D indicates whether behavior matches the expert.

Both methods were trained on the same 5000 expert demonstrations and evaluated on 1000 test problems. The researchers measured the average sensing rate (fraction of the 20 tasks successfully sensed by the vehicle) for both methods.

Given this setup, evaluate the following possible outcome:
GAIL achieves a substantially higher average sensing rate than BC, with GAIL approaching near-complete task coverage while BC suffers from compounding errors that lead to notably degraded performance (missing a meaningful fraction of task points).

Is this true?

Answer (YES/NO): NO